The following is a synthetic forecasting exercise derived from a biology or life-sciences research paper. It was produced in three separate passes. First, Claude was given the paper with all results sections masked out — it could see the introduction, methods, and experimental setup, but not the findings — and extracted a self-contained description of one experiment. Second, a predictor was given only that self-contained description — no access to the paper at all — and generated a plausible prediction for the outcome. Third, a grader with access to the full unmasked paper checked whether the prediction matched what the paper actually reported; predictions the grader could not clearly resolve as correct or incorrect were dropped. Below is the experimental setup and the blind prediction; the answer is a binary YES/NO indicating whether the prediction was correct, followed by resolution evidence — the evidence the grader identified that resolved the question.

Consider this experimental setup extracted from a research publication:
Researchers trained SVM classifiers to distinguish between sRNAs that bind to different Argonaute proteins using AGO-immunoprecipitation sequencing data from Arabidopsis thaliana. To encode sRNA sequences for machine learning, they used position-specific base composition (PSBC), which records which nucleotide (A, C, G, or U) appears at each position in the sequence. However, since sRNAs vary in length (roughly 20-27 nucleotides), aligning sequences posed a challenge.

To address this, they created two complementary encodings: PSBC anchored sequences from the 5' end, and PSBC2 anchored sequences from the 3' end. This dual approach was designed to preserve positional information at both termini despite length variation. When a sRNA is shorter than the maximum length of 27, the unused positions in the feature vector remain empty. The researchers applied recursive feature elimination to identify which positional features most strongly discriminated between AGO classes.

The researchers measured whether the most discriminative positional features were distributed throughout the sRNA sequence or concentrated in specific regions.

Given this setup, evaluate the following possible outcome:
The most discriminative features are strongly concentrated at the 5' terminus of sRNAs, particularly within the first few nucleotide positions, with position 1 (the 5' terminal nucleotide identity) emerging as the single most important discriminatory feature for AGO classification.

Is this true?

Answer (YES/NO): NO